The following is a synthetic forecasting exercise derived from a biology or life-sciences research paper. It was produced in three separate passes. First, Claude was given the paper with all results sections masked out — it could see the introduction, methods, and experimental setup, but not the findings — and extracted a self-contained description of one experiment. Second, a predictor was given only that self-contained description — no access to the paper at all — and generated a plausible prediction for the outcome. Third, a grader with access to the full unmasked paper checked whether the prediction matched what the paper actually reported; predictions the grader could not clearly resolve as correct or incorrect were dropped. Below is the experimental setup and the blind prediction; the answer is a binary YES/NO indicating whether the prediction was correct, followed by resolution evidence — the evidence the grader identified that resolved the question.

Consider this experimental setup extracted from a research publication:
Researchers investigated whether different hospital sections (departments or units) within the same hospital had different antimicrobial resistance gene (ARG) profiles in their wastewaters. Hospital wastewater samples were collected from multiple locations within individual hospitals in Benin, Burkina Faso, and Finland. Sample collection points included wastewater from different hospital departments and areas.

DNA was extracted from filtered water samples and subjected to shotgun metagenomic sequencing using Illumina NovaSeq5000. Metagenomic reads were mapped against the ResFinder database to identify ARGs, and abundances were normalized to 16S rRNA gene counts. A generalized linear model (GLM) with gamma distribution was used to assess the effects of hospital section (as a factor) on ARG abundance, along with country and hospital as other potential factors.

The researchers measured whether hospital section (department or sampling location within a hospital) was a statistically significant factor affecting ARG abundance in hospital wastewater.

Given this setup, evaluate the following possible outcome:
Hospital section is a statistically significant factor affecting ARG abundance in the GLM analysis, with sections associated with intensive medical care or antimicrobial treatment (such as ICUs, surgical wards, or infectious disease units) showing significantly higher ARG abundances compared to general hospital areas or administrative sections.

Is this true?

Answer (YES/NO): NO